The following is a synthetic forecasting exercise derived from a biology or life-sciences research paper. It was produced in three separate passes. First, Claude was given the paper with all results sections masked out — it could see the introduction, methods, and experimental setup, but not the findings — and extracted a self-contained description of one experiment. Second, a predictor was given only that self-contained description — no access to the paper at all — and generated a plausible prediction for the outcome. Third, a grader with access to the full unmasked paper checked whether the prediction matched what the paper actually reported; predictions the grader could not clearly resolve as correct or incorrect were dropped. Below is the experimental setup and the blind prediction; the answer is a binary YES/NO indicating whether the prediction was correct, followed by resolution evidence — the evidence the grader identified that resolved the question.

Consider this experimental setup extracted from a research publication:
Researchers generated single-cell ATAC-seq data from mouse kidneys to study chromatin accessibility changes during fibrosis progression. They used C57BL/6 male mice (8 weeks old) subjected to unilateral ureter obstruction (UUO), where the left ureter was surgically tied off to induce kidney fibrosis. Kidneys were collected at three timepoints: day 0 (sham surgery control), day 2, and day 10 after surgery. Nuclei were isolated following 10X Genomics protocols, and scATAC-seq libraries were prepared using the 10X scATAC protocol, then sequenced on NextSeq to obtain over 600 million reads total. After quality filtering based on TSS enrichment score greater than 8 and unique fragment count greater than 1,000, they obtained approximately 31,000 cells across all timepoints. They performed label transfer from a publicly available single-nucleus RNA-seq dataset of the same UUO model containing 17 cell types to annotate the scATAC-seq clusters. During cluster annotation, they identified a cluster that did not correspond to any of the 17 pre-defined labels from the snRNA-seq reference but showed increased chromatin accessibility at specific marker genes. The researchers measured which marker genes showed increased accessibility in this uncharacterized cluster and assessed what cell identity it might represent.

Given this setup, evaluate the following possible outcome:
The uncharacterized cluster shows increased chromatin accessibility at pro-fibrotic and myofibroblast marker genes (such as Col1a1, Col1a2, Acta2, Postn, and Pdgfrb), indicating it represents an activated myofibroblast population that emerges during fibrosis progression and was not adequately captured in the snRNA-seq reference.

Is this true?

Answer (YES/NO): NO